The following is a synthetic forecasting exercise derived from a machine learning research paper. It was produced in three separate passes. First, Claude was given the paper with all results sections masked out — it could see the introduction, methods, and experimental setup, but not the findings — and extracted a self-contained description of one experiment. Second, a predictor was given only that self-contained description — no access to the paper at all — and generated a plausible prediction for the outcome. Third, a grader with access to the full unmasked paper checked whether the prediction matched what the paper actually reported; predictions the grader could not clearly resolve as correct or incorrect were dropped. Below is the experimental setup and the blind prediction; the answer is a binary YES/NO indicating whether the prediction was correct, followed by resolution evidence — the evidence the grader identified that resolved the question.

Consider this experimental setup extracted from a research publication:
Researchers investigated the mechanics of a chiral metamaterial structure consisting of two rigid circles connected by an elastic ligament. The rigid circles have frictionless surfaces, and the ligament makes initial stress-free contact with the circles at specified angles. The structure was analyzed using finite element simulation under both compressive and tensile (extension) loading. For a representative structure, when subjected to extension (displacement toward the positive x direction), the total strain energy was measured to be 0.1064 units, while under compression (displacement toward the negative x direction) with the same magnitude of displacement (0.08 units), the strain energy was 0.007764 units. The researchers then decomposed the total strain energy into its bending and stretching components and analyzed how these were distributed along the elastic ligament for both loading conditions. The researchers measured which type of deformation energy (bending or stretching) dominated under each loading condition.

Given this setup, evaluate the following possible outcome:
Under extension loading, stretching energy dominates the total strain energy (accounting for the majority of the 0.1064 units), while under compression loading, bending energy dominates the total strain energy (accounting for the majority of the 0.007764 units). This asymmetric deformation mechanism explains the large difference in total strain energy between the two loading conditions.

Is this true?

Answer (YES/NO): YES